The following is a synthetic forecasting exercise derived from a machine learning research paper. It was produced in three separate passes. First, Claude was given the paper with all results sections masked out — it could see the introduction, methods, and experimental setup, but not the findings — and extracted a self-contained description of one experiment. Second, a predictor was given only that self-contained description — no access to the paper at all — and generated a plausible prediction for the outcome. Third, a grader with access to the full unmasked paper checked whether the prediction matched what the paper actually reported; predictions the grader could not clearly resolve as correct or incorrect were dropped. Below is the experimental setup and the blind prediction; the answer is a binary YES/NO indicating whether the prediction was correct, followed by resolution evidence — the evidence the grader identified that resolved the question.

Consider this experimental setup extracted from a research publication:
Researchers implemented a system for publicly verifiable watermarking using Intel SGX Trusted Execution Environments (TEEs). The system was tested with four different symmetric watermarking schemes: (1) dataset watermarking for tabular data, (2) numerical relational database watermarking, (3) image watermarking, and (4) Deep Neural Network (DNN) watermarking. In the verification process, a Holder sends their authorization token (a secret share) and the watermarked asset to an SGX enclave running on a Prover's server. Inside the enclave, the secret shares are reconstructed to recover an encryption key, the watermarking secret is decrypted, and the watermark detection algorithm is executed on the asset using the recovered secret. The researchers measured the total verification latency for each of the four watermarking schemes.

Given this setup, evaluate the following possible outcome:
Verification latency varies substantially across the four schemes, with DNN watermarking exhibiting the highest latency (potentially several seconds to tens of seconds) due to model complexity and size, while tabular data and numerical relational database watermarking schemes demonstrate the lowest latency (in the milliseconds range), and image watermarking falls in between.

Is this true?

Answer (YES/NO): NO